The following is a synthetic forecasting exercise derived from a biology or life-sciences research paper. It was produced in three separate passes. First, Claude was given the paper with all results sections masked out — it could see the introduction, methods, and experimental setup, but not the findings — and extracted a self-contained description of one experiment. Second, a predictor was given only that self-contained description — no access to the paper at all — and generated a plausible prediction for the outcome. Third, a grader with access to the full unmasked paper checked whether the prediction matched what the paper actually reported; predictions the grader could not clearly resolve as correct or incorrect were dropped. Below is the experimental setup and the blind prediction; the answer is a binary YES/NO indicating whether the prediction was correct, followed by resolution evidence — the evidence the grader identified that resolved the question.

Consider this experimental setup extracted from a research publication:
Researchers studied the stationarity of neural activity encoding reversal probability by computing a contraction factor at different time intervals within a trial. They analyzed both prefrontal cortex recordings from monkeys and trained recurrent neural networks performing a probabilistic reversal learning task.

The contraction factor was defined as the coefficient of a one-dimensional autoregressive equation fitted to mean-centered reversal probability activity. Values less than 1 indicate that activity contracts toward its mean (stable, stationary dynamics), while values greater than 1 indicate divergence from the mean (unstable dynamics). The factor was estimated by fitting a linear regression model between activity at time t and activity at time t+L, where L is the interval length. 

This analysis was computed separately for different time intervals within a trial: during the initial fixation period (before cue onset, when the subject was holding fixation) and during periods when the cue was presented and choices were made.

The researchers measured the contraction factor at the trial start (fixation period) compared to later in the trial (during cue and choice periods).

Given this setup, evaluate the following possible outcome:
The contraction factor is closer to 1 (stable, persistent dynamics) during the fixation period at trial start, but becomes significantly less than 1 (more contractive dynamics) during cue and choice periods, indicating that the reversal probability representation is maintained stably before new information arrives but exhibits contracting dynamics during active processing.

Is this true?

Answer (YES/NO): NO